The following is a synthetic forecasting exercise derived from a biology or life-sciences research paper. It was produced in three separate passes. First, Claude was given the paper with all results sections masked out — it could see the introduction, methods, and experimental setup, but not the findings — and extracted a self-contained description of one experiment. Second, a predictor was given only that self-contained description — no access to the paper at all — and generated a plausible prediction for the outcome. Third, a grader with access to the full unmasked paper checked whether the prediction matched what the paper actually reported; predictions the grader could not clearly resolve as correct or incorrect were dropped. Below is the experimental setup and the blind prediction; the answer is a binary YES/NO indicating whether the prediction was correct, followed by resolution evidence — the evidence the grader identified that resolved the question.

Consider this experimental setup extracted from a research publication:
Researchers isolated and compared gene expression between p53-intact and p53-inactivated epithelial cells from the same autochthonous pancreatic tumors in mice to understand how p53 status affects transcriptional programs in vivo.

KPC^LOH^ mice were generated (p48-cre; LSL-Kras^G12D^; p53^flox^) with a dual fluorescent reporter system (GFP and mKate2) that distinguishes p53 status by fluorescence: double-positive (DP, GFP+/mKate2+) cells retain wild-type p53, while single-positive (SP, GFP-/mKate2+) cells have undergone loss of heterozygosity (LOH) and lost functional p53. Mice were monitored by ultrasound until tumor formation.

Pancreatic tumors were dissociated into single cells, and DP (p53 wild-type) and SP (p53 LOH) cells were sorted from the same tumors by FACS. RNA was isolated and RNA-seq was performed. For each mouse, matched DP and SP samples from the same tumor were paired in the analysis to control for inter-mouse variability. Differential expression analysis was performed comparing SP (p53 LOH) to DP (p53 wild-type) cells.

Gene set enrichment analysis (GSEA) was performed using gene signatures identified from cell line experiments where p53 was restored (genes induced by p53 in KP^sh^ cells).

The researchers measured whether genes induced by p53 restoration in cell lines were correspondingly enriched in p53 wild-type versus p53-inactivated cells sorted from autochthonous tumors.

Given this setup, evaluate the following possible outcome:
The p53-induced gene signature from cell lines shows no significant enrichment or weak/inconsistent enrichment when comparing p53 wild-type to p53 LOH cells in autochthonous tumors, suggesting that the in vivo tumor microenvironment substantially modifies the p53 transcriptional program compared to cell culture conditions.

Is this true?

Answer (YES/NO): NO